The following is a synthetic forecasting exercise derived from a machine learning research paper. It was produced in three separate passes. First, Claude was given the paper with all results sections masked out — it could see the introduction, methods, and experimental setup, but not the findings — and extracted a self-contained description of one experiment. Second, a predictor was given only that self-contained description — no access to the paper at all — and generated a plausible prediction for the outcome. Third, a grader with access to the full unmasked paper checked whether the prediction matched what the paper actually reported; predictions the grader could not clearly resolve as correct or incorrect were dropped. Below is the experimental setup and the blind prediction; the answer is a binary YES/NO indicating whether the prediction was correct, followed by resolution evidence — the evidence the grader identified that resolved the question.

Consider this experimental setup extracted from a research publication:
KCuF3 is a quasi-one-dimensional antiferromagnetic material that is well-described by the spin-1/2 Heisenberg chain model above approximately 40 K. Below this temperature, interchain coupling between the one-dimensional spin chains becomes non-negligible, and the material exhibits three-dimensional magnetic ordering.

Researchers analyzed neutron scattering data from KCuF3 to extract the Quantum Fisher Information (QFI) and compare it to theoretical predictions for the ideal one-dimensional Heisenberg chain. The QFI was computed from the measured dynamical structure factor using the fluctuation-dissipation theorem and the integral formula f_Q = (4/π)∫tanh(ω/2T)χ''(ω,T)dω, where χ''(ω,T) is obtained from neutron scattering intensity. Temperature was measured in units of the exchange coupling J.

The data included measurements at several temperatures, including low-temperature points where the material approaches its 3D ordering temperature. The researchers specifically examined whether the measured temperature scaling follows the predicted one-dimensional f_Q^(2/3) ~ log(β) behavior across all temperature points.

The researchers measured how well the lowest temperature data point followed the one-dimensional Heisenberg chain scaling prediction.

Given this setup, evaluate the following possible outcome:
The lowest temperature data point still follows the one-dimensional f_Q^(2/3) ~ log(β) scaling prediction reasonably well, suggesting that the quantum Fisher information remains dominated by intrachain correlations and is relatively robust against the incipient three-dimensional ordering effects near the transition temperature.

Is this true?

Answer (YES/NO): NO